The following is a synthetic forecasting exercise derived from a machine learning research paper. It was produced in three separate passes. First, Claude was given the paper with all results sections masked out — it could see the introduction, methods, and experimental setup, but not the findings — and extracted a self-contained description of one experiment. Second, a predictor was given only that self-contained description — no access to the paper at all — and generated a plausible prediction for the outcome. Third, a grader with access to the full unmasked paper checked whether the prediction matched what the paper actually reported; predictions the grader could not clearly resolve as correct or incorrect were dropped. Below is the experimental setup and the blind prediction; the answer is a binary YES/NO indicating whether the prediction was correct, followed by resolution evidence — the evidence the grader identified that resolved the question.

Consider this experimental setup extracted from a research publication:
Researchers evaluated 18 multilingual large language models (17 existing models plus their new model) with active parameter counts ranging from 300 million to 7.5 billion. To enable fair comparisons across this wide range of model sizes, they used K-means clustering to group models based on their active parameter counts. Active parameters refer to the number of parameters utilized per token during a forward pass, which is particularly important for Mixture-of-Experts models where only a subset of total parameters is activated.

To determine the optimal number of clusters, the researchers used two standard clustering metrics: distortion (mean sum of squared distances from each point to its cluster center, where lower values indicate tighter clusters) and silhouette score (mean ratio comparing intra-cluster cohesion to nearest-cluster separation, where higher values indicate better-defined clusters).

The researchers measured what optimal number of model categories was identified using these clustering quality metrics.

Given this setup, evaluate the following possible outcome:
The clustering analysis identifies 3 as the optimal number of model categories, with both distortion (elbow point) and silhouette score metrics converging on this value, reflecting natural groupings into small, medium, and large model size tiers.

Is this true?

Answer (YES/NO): YES